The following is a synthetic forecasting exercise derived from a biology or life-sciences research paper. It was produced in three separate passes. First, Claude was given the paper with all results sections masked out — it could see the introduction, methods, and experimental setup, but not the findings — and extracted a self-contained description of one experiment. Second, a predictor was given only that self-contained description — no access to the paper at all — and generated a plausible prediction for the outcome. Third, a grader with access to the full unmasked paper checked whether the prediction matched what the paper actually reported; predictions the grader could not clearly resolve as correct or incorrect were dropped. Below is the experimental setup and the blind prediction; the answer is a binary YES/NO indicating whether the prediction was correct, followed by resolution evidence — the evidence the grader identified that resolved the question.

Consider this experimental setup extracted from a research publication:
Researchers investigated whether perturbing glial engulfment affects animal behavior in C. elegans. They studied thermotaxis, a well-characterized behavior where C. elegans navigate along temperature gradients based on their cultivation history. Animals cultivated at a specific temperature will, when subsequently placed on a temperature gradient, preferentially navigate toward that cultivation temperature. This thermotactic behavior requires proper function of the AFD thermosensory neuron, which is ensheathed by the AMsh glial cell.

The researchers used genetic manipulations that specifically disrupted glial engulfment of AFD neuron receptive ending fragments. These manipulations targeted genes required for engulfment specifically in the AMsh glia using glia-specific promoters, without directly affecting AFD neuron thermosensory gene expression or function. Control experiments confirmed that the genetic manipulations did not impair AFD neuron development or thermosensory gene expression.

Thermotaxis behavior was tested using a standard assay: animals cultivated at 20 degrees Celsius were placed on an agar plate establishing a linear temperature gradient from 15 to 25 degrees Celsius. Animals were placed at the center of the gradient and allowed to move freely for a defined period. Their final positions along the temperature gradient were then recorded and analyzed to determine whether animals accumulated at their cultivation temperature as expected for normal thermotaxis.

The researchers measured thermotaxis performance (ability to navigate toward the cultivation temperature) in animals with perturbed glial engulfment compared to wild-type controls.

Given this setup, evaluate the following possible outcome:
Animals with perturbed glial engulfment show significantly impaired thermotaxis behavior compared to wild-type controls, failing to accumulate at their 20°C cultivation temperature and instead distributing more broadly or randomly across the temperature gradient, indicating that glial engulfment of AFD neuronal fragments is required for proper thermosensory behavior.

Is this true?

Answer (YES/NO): NO